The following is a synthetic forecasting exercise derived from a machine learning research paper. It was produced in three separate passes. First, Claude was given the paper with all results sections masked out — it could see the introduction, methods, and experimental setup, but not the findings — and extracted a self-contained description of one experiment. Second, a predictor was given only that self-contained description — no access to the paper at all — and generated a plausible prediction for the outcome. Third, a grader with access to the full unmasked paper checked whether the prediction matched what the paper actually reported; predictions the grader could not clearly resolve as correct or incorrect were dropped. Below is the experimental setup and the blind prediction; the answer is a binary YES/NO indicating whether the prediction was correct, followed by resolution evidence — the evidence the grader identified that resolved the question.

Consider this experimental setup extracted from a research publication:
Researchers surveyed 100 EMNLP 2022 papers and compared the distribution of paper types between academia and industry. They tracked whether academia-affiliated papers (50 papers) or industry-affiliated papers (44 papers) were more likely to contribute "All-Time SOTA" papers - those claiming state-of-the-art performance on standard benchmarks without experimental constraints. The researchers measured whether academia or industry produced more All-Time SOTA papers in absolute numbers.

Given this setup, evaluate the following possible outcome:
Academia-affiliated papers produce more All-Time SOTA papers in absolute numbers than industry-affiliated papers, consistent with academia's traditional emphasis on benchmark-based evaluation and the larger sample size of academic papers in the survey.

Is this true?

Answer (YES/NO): YES